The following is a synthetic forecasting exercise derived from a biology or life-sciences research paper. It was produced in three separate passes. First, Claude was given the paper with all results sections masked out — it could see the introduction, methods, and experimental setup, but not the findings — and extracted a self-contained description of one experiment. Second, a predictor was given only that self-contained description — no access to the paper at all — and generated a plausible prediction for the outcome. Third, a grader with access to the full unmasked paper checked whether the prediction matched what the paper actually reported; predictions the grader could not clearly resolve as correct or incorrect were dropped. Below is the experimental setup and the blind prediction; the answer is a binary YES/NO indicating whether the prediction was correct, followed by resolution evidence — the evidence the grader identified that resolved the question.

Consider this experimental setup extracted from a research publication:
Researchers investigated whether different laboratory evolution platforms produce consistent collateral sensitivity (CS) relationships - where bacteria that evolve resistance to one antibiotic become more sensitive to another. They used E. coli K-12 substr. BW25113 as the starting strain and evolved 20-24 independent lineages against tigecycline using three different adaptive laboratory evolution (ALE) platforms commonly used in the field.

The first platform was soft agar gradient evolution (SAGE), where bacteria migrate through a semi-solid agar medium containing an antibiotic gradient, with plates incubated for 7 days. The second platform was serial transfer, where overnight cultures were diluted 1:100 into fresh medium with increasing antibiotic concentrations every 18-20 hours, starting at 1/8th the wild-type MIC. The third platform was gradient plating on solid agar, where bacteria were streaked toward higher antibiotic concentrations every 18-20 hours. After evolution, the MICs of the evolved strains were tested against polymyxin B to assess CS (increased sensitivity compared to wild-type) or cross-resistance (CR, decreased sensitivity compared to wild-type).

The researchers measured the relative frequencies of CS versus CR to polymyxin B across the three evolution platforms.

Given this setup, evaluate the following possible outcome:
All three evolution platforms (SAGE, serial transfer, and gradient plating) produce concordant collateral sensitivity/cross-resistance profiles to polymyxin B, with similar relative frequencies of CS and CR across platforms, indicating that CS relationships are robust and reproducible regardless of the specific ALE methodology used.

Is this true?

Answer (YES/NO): NO